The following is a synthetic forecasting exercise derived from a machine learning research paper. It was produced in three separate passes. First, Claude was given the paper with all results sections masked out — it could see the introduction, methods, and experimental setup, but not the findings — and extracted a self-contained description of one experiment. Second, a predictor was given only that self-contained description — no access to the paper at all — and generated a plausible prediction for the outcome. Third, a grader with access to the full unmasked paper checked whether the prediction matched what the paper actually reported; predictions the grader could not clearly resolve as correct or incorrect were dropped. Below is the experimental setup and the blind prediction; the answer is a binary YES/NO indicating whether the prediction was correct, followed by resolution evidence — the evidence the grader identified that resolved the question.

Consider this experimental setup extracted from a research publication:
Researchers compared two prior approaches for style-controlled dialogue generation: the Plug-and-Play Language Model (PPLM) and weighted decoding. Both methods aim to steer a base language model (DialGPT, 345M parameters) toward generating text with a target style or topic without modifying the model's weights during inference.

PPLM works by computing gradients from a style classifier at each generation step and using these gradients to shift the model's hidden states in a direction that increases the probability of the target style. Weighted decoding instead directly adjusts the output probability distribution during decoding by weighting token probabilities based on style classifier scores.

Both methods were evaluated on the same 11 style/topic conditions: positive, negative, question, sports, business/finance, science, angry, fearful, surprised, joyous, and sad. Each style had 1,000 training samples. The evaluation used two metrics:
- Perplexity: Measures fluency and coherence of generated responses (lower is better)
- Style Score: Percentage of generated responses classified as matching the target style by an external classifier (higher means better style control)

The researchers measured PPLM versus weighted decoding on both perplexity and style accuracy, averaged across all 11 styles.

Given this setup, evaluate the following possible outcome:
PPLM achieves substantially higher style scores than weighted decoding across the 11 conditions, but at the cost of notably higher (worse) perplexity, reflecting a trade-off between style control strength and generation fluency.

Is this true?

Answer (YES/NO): NO